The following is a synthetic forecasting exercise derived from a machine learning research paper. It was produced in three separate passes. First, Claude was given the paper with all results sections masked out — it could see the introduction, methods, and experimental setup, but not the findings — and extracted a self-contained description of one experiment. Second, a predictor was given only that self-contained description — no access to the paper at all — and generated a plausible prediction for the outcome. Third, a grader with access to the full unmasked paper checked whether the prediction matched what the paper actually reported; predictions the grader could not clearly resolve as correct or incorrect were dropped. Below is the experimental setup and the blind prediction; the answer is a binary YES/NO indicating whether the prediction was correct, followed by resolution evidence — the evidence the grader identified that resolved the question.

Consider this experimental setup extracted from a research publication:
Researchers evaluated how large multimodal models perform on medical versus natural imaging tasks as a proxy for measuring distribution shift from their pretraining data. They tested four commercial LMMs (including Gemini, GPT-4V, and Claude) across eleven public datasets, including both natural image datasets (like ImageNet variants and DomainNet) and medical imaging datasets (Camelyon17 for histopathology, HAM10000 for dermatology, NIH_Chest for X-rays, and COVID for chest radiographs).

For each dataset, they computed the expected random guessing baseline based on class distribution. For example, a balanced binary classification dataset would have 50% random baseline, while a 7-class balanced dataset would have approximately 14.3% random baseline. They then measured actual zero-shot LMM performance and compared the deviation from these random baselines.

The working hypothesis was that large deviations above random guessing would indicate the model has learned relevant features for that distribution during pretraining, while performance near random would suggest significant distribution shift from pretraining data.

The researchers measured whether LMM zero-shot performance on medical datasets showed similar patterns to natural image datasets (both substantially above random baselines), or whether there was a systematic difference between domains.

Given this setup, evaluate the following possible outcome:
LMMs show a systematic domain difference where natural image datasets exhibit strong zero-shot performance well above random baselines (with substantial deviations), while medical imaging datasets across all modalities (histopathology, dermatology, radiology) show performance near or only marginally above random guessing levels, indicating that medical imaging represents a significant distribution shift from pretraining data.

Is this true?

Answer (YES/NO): YES